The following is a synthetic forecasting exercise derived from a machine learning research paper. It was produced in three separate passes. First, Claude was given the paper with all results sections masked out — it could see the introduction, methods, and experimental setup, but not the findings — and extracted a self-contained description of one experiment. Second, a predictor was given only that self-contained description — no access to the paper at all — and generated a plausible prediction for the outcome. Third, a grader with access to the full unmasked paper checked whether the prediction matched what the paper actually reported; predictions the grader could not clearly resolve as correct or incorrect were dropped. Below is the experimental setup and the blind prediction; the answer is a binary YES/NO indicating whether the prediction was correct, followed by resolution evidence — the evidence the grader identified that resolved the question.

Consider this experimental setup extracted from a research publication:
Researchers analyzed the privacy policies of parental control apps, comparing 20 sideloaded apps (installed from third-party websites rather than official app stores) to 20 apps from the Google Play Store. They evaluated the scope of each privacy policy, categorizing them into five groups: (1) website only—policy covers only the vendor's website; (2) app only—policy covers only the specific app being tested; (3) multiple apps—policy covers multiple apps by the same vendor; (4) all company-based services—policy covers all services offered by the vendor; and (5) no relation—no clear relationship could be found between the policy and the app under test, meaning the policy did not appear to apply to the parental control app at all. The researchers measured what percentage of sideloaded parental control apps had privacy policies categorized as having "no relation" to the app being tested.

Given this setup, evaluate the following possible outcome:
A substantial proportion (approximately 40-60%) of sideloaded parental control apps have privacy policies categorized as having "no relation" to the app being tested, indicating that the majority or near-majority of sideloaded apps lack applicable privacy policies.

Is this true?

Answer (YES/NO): YES